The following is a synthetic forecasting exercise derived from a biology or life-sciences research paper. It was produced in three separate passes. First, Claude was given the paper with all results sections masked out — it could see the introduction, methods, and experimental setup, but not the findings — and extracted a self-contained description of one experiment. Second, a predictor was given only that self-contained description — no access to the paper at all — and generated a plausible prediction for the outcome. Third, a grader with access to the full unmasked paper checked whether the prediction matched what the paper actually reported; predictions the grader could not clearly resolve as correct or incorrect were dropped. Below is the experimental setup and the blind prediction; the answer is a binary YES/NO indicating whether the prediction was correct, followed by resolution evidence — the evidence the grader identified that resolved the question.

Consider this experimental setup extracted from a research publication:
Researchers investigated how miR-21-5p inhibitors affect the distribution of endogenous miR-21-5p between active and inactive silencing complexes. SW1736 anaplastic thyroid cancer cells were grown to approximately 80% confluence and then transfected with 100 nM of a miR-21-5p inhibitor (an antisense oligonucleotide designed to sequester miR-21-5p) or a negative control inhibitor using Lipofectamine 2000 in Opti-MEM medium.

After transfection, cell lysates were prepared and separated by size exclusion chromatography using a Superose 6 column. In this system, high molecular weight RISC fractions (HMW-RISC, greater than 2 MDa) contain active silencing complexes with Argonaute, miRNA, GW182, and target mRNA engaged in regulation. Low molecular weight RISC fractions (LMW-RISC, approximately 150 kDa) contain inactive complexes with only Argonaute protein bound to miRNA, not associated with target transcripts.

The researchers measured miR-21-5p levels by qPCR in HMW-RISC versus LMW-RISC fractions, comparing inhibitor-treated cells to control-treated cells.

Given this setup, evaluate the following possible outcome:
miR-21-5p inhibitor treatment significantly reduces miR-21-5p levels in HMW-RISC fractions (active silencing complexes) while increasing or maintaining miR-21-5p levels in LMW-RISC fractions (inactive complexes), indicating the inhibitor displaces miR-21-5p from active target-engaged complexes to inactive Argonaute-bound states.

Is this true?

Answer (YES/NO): YES